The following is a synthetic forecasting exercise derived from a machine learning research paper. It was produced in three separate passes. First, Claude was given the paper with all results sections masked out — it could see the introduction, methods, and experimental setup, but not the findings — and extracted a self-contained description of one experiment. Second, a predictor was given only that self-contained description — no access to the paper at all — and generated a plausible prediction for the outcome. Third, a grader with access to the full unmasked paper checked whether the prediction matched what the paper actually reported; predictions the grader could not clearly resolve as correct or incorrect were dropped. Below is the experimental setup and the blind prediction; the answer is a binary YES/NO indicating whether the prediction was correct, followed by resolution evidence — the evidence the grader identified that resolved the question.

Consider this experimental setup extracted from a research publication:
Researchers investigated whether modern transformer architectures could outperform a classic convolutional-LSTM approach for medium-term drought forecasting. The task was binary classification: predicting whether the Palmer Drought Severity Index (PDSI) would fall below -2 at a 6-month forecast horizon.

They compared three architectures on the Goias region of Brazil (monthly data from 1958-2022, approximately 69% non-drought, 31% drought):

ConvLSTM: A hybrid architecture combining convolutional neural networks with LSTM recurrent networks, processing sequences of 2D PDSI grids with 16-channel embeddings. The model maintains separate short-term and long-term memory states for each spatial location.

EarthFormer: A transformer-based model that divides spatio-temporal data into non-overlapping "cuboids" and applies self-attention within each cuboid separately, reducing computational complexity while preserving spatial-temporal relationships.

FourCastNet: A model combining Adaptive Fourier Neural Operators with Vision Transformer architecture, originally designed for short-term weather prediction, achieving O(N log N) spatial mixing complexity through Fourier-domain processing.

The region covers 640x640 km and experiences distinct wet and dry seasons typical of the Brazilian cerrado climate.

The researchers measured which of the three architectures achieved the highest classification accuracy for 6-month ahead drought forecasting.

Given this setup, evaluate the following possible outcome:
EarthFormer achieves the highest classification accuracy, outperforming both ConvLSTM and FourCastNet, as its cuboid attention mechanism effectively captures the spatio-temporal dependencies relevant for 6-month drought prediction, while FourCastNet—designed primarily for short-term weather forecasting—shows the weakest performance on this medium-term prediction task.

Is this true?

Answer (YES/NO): NO